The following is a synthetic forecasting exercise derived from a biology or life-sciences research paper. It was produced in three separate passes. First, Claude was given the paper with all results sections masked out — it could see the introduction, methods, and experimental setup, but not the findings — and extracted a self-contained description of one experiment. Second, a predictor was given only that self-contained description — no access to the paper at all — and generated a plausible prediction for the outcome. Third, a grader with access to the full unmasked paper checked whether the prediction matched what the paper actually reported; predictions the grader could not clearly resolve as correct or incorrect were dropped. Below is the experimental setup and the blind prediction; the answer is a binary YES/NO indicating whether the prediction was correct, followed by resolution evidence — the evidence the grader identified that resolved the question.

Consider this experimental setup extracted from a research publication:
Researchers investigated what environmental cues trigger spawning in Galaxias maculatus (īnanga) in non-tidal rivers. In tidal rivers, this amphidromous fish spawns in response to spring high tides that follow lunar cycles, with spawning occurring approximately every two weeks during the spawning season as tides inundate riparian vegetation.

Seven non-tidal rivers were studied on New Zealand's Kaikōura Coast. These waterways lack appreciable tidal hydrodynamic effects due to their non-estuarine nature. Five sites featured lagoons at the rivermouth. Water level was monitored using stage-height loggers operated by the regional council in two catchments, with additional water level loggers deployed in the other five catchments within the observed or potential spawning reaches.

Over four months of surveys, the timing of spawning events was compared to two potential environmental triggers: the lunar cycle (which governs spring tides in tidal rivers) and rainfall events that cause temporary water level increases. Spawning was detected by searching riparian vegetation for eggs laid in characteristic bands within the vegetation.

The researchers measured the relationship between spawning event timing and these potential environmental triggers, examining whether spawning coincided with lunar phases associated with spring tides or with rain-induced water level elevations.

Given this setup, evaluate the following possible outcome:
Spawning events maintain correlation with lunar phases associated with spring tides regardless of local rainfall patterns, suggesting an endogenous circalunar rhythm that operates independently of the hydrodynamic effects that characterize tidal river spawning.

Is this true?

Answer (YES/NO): NO